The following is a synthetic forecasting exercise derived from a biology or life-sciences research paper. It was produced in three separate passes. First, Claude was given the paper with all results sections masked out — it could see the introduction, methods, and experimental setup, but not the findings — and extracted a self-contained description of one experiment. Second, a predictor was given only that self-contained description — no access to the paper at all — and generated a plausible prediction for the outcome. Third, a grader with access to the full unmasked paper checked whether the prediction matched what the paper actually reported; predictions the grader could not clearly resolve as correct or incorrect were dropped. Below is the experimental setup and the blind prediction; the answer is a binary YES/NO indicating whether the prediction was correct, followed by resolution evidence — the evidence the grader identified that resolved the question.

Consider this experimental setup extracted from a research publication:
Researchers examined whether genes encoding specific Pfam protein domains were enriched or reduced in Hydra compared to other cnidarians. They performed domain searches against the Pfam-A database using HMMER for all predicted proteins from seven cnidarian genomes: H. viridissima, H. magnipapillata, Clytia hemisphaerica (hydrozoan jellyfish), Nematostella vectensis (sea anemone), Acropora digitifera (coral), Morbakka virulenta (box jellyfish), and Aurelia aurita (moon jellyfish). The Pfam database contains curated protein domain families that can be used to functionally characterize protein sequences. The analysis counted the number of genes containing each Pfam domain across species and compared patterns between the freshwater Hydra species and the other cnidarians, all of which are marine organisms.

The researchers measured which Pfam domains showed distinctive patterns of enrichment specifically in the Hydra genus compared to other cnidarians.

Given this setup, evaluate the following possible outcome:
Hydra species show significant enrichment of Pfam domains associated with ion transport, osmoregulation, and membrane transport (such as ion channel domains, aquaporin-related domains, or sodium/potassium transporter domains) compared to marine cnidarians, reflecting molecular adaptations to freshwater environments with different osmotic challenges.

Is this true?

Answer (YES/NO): NO